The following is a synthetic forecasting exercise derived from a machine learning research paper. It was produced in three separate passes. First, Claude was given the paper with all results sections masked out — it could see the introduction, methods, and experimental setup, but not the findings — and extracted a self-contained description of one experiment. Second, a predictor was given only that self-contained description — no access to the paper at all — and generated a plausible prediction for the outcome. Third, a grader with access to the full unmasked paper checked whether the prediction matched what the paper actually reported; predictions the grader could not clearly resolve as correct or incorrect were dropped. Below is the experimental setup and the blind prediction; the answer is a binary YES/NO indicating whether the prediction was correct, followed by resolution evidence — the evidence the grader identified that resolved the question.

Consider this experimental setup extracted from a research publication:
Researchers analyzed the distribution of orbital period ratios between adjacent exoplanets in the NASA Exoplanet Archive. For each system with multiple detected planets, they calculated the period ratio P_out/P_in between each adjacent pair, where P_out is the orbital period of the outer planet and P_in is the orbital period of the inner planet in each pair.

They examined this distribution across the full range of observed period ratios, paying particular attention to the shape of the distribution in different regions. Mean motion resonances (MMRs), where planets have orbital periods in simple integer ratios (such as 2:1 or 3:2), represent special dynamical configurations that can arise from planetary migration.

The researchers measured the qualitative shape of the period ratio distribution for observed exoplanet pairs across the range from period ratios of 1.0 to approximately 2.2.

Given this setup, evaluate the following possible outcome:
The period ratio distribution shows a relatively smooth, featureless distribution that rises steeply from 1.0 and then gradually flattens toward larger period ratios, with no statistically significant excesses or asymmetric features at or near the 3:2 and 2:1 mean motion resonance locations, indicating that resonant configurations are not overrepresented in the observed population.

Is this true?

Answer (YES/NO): NO